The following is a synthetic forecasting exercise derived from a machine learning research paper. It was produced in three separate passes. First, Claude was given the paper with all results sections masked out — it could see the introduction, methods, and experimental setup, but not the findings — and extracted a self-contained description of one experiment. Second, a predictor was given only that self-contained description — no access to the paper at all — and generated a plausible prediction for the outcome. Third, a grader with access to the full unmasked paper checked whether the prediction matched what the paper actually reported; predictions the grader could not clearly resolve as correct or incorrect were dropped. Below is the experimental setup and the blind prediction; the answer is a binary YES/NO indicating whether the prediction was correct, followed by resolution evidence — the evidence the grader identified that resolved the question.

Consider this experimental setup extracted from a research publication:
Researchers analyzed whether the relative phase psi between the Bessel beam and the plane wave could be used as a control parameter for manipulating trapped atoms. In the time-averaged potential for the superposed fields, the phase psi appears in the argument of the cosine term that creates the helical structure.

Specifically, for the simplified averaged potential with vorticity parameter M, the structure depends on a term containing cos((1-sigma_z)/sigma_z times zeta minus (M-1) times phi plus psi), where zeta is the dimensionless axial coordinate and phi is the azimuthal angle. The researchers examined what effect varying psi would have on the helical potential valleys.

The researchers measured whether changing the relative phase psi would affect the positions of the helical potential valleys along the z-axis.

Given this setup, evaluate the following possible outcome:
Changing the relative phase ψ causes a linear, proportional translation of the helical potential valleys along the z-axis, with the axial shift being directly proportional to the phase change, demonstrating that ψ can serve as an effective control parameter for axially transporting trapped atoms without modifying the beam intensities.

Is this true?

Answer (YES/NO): YES